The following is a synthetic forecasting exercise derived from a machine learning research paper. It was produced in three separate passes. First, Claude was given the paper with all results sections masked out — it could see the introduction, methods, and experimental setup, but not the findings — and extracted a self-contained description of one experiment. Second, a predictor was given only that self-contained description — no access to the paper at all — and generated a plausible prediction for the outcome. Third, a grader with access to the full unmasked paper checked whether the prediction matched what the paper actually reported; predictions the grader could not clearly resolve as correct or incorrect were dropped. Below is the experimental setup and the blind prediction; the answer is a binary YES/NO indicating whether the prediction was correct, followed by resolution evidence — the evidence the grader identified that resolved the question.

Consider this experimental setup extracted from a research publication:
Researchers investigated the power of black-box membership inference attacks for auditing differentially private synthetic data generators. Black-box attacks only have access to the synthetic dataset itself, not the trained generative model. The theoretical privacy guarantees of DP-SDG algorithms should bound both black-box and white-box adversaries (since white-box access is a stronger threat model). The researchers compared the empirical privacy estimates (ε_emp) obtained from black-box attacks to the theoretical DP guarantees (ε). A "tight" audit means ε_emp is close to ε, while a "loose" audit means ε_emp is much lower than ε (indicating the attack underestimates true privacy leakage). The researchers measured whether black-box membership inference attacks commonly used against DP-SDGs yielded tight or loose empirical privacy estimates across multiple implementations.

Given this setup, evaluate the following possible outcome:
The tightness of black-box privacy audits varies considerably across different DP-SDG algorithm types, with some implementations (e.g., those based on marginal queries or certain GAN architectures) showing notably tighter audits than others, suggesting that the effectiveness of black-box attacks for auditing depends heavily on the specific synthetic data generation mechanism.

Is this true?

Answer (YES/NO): YES